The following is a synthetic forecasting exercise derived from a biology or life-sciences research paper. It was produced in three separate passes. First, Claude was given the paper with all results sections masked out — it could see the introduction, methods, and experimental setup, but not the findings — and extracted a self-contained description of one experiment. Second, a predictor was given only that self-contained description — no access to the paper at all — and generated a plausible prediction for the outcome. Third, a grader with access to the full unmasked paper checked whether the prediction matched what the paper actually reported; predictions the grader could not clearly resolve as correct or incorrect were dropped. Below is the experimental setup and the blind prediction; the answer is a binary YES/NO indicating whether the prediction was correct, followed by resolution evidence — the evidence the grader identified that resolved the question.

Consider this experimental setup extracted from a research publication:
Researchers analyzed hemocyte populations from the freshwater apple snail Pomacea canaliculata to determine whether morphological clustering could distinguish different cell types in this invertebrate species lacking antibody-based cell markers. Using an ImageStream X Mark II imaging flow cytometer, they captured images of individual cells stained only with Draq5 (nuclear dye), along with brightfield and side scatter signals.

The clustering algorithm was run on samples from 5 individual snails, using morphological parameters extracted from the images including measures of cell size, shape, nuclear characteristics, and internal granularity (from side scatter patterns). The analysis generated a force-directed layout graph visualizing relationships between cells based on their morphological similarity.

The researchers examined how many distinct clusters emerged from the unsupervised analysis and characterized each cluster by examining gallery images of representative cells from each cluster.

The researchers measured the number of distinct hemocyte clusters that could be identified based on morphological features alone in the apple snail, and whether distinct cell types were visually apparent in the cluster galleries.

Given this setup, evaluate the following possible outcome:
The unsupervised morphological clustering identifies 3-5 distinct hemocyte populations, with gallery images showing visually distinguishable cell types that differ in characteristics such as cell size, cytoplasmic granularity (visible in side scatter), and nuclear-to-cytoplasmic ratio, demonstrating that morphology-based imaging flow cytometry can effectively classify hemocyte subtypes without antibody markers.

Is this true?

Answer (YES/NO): NO